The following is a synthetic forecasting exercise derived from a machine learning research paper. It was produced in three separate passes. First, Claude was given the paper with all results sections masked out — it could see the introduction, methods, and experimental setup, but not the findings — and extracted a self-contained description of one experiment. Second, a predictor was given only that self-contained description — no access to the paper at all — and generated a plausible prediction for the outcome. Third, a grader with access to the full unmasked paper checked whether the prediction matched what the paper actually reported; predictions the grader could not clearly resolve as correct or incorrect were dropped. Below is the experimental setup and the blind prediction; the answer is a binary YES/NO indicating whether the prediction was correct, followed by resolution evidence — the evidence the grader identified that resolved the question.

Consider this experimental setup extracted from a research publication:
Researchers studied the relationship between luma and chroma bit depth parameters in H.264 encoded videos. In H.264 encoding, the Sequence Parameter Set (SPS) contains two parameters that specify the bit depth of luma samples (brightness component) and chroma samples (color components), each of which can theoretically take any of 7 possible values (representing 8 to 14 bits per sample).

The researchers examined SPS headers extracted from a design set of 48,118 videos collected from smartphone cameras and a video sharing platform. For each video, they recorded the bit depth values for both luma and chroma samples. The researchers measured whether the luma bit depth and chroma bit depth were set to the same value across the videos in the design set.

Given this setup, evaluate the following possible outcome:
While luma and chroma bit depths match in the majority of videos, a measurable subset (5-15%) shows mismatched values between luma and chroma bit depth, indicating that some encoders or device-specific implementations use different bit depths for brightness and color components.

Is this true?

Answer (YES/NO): NO